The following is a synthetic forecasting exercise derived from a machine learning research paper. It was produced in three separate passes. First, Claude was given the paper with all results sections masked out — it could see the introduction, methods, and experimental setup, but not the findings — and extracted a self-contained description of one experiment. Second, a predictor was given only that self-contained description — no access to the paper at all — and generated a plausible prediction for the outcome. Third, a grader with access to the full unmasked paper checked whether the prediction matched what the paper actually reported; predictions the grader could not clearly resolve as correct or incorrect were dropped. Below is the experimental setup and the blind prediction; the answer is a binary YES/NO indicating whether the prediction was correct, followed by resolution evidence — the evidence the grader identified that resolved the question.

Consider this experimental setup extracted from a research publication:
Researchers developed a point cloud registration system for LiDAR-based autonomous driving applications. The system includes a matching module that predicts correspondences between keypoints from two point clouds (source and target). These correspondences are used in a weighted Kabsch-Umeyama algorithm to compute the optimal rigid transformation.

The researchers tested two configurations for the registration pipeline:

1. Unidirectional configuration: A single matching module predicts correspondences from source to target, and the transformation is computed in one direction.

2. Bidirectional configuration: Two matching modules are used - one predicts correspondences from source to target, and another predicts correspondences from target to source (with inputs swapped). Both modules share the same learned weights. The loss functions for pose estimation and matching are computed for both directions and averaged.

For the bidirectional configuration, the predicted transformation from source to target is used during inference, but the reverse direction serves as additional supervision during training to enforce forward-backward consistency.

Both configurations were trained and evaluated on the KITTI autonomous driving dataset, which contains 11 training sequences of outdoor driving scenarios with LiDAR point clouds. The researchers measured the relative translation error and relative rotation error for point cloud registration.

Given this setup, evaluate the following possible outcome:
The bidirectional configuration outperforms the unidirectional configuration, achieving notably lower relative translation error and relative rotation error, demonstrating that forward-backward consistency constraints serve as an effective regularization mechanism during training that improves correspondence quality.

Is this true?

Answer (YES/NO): YES